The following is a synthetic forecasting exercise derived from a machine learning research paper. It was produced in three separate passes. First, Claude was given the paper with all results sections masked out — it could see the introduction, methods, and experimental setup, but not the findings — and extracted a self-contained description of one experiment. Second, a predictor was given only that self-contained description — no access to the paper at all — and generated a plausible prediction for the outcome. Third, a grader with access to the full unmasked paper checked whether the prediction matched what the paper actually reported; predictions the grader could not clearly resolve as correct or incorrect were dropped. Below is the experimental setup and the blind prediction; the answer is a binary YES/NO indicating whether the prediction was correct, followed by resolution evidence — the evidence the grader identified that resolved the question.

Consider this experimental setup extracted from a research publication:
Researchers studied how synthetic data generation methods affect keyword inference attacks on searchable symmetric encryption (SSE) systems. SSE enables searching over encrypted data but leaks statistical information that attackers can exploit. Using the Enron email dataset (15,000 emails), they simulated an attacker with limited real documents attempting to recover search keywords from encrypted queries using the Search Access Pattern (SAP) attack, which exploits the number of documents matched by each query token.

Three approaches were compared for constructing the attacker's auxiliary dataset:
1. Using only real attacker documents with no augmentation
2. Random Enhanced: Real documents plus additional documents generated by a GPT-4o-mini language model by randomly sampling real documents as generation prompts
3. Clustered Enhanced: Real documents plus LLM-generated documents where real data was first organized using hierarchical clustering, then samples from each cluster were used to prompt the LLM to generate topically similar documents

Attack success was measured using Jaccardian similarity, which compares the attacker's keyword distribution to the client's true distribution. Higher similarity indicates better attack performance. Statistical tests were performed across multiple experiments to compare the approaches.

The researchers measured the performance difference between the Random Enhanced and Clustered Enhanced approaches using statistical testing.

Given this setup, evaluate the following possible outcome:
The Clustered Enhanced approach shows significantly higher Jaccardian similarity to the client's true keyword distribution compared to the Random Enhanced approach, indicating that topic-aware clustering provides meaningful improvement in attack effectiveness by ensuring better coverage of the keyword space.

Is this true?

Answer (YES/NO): YES